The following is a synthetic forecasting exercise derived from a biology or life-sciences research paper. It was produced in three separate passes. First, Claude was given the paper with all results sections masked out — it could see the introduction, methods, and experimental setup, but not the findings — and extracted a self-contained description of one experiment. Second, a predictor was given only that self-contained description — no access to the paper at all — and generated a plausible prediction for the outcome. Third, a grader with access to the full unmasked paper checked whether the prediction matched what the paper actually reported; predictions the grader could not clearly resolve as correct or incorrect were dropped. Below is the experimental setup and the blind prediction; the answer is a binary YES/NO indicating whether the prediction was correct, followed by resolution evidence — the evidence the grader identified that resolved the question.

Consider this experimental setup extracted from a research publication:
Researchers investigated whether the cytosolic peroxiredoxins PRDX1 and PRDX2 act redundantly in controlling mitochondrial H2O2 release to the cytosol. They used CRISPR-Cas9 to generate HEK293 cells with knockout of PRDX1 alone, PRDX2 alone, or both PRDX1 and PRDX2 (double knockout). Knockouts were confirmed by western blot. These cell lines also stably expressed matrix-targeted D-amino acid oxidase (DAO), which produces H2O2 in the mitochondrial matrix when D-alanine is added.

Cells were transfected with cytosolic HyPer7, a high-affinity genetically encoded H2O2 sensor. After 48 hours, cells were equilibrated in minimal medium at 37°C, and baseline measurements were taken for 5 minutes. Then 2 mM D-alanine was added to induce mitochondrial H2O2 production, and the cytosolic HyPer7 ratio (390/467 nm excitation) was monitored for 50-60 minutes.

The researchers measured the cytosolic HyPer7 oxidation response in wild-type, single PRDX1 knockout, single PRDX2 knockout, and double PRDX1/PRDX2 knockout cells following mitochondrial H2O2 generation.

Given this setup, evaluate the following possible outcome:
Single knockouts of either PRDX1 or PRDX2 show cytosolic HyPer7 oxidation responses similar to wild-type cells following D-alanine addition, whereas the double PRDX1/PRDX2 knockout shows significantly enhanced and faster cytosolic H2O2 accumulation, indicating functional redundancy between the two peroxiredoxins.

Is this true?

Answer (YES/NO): NO